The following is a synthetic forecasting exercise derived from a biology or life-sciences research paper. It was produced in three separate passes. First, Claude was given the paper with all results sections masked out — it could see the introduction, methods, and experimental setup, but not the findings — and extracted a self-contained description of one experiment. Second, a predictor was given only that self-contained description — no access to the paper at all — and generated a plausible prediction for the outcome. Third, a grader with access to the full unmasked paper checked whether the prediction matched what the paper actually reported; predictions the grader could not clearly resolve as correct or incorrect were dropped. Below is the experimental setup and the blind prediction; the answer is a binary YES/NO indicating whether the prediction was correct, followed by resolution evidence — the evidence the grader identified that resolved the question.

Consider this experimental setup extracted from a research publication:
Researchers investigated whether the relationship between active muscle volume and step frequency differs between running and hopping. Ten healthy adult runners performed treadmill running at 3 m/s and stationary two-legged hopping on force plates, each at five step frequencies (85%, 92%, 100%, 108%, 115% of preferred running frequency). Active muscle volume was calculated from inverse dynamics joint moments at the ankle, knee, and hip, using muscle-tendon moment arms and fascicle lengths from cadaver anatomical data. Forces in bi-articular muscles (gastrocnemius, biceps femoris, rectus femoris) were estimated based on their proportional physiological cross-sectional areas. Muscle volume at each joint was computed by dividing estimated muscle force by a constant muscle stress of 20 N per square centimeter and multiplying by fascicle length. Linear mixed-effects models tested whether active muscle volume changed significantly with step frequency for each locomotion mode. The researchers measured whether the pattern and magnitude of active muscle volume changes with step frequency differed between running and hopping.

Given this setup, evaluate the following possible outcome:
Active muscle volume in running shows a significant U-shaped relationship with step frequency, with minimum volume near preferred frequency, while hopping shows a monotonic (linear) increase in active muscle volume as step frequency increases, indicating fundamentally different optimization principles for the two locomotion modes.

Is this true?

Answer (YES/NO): NO